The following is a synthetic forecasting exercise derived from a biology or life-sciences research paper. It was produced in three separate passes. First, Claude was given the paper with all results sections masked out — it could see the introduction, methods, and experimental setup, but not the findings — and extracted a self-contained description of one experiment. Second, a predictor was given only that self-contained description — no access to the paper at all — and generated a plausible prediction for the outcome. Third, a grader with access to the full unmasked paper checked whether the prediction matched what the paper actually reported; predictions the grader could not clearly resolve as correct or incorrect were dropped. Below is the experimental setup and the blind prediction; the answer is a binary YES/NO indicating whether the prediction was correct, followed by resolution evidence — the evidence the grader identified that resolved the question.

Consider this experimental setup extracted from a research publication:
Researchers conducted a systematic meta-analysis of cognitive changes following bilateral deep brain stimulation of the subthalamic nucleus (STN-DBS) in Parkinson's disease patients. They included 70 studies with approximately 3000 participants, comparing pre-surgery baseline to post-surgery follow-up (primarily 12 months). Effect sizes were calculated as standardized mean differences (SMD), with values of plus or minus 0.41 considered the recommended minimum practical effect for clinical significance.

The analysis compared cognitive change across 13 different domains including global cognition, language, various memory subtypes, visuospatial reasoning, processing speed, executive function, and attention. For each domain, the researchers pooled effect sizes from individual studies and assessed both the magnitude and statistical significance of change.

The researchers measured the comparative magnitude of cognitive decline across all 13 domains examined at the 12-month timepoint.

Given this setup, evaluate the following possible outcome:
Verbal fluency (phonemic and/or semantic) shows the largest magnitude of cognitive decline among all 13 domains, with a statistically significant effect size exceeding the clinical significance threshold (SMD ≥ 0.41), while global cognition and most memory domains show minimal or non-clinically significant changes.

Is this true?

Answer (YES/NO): YES